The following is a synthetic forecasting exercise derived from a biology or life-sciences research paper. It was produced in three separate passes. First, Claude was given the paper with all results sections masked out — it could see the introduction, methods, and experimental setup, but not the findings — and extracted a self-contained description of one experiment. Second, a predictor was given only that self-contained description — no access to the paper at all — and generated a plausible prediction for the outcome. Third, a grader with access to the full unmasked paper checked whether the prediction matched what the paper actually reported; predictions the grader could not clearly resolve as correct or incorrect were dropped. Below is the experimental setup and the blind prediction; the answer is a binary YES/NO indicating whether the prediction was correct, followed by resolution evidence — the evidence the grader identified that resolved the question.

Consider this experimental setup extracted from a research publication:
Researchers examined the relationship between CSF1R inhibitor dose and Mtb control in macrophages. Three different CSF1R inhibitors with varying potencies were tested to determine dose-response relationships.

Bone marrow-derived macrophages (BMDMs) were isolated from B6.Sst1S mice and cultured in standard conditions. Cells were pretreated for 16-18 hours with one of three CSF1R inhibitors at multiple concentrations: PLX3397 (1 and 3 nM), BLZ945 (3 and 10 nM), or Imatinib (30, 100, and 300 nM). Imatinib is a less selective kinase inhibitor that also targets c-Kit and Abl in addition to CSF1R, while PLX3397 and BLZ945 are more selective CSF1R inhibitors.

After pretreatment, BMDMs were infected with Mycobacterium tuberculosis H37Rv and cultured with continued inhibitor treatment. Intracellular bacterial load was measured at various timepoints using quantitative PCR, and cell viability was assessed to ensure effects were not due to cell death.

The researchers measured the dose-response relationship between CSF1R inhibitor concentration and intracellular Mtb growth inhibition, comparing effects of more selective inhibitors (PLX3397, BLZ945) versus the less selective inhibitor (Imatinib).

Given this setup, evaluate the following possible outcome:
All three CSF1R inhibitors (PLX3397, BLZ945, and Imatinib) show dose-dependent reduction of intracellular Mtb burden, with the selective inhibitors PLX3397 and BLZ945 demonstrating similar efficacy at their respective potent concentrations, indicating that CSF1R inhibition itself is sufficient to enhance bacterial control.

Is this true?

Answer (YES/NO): NO